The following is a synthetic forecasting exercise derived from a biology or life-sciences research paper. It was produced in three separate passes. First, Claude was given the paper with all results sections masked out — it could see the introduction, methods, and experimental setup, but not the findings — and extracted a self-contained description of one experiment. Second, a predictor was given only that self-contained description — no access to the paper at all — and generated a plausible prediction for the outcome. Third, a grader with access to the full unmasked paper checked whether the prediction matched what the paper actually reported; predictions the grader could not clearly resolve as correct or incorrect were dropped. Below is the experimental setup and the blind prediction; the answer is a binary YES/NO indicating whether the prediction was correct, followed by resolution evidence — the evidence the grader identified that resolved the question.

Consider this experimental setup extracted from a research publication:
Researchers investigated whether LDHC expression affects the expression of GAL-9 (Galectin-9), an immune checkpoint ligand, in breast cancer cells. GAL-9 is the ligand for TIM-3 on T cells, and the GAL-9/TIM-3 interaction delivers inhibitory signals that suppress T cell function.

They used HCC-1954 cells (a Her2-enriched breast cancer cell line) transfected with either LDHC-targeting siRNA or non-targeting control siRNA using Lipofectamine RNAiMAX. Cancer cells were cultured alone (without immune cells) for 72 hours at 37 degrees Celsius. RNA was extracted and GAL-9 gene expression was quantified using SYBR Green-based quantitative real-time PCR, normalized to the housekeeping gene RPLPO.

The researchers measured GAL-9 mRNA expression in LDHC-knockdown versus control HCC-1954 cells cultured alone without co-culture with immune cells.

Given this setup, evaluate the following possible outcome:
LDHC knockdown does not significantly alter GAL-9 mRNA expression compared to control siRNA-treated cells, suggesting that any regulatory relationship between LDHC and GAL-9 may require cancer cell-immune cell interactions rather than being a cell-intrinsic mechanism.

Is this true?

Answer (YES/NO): NO